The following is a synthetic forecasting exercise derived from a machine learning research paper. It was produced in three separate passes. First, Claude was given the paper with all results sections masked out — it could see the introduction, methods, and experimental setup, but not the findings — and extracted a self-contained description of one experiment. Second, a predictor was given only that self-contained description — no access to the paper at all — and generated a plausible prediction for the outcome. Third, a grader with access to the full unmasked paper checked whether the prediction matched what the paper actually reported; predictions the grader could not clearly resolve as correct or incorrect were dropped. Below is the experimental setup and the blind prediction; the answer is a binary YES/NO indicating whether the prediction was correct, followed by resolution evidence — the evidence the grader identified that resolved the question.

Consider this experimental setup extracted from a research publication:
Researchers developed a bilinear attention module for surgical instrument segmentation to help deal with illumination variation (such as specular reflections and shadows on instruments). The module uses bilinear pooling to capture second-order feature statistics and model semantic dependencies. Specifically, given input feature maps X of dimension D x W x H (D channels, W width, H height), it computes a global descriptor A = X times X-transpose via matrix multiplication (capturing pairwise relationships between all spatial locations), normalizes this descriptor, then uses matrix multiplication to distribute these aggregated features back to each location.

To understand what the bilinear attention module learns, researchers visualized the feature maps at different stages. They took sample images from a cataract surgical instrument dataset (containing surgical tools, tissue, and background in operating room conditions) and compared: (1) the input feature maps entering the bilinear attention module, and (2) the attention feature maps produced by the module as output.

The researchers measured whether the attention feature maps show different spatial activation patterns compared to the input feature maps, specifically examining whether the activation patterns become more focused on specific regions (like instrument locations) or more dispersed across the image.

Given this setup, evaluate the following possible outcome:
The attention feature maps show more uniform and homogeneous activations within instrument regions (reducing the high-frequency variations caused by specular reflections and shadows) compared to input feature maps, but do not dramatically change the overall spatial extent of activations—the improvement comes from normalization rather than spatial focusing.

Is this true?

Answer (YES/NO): NO